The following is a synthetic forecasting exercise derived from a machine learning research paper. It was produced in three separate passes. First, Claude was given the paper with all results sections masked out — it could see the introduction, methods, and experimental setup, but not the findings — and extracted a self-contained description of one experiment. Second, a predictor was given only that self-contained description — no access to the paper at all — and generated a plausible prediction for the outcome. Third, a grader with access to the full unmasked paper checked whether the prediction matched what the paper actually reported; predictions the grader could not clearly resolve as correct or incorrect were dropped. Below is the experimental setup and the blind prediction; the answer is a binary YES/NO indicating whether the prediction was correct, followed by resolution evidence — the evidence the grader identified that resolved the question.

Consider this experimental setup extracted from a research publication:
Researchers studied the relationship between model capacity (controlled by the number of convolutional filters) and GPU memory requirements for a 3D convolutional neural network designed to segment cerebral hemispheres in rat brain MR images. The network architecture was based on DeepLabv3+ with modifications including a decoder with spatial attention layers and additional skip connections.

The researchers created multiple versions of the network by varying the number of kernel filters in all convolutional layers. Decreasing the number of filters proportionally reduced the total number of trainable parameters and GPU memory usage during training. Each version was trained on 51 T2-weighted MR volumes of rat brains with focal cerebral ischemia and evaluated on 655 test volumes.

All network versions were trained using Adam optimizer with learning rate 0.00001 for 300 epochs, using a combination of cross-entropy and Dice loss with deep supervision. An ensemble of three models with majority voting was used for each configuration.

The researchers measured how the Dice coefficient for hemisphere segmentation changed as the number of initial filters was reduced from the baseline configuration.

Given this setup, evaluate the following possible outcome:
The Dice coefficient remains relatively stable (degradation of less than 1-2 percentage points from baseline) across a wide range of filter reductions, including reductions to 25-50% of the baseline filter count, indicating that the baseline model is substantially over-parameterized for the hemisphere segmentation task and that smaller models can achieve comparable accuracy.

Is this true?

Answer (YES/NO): YES